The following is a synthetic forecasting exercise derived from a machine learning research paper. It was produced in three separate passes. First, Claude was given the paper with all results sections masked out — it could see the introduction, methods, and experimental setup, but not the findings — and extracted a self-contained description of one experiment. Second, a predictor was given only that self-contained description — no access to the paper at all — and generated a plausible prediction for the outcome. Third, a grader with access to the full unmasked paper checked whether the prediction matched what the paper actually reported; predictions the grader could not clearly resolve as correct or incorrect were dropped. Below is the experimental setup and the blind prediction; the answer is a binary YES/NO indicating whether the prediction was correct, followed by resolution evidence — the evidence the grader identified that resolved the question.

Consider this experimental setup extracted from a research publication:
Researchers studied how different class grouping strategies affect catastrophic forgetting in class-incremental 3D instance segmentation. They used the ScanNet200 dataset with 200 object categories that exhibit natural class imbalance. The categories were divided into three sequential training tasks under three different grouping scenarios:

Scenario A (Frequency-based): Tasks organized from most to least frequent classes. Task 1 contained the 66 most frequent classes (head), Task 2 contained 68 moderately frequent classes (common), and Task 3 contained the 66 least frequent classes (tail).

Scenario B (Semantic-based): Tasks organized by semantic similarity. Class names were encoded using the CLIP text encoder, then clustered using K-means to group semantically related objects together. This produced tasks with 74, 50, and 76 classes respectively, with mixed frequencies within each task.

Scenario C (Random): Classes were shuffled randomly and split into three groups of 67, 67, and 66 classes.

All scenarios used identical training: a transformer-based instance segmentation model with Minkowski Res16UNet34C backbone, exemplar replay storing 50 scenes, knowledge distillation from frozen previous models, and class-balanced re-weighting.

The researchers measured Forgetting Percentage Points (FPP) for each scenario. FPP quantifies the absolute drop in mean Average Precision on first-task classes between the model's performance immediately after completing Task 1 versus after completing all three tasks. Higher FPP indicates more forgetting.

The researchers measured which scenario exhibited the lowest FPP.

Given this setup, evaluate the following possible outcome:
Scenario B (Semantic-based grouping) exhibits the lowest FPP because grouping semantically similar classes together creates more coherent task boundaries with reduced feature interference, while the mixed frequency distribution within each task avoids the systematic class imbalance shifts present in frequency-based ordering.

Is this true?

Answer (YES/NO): YES